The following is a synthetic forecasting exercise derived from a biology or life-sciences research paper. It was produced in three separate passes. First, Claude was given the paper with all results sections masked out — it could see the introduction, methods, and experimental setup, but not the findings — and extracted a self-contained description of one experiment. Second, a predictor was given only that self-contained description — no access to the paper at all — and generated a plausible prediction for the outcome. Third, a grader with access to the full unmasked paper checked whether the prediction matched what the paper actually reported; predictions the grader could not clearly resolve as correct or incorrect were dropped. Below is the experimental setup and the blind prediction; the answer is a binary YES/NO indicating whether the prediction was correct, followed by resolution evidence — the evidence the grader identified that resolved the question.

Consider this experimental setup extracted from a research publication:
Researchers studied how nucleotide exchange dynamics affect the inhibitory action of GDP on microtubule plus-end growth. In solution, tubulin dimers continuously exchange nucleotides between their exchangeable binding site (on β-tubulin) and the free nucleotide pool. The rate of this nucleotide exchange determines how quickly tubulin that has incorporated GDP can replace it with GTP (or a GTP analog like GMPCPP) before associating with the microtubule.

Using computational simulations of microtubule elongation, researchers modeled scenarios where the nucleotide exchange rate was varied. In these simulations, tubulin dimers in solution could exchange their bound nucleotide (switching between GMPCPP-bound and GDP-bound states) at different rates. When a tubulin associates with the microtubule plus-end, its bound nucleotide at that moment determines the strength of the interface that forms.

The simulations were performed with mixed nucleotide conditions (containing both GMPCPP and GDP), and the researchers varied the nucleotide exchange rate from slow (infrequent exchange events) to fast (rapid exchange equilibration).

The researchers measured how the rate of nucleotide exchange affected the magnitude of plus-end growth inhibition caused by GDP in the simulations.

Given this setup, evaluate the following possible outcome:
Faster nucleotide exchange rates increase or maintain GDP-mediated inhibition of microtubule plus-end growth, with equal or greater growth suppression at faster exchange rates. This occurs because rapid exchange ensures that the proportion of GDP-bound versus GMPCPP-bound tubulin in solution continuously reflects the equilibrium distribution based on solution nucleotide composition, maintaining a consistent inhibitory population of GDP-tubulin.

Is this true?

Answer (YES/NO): NO